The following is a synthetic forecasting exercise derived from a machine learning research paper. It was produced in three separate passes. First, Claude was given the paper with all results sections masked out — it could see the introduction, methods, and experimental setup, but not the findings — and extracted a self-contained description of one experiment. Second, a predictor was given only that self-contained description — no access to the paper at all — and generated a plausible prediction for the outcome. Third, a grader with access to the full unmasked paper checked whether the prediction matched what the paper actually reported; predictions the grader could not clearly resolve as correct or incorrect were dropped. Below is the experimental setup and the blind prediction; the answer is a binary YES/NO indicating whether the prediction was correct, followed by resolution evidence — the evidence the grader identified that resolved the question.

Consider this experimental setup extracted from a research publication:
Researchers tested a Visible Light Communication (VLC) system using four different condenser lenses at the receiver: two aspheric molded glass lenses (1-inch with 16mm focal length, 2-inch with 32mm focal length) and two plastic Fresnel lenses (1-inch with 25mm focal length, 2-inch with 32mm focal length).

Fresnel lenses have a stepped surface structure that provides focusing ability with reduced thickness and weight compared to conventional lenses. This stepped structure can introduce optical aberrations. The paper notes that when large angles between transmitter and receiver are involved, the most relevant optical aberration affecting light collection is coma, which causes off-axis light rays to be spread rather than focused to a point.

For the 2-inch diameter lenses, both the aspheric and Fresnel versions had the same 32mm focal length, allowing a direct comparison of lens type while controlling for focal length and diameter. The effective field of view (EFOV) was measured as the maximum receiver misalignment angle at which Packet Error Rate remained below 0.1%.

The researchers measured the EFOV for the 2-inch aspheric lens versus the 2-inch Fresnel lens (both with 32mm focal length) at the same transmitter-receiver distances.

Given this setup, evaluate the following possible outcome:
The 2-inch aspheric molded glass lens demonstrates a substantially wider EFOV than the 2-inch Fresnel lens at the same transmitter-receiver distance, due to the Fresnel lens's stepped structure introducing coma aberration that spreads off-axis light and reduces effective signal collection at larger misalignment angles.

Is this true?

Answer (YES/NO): NO